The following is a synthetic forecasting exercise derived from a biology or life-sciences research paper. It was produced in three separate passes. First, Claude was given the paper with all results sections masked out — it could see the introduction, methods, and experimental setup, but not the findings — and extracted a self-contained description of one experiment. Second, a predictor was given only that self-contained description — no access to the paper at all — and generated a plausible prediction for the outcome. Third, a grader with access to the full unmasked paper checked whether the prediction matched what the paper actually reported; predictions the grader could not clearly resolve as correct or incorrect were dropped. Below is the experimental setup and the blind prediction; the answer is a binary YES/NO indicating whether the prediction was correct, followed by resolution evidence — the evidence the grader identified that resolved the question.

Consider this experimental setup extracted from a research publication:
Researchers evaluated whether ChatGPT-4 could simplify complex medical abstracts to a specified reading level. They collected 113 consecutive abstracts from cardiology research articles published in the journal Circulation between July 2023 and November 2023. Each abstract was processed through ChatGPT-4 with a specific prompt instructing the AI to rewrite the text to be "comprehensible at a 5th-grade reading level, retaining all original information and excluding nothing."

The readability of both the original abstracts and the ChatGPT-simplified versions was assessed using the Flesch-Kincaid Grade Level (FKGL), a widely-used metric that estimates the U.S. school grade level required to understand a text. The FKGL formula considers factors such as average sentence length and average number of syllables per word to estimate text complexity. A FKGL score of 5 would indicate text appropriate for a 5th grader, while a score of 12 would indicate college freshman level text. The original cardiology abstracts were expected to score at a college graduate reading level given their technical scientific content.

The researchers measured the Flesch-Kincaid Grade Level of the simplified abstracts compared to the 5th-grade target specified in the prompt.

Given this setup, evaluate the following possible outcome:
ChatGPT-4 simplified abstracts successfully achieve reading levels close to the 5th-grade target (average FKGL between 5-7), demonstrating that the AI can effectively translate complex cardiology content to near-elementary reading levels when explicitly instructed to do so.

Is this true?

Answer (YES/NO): NO